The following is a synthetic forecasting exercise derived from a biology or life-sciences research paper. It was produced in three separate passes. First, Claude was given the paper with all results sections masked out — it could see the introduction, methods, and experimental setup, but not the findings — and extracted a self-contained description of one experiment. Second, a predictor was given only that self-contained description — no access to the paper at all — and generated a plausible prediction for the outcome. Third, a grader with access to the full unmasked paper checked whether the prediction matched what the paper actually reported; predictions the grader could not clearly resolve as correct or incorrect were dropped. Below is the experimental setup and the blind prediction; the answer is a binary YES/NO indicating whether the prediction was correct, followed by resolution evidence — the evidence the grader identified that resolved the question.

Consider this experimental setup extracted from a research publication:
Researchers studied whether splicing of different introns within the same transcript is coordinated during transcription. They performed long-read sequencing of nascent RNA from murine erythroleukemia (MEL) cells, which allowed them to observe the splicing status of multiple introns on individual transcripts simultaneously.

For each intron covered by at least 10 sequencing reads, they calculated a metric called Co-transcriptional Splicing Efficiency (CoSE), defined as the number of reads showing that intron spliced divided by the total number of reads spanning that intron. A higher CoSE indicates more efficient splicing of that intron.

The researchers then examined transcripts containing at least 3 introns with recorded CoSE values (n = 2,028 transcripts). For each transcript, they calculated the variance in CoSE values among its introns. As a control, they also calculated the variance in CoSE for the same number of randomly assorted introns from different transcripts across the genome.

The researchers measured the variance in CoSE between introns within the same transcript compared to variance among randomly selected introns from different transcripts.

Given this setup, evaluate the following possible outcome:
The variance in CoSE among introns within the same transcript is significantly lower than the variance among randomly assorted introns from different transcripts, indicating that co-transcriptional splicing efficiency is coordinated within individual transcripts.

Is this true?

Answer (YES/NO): YES